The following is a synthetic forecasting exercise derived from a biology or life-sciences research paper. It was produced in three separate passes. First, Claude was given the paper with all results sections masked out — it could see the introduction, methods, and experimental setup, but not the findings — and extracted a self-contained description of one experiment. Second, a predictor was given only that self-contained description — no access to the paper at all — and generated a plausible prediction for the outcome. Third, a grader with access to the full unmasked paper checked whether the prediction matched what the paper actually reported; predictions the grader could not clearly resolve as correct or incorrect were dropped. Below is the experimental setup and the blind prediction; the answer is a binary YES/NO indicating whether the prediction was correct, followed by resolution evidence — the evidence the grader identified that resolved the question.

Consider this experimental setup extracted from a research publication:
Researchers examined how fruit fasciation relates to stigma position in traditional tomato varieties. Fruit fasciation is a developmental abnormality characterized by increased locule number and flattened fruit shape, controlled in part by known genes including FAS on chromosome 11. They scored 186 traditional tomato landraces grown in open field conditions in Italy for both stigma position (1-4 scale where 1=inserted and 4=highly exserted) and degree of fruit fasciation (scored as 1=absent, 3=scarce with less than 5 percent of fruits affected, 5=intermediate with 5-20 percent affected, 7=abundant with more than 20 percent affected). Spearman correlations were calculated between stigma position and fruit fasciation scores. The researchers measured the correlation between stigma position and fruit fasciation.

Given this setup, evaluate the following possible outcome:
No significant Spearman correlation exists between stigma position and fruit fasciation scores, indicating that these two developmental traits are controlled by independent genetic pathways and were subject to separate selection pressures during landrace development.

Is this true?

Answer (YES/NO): NO